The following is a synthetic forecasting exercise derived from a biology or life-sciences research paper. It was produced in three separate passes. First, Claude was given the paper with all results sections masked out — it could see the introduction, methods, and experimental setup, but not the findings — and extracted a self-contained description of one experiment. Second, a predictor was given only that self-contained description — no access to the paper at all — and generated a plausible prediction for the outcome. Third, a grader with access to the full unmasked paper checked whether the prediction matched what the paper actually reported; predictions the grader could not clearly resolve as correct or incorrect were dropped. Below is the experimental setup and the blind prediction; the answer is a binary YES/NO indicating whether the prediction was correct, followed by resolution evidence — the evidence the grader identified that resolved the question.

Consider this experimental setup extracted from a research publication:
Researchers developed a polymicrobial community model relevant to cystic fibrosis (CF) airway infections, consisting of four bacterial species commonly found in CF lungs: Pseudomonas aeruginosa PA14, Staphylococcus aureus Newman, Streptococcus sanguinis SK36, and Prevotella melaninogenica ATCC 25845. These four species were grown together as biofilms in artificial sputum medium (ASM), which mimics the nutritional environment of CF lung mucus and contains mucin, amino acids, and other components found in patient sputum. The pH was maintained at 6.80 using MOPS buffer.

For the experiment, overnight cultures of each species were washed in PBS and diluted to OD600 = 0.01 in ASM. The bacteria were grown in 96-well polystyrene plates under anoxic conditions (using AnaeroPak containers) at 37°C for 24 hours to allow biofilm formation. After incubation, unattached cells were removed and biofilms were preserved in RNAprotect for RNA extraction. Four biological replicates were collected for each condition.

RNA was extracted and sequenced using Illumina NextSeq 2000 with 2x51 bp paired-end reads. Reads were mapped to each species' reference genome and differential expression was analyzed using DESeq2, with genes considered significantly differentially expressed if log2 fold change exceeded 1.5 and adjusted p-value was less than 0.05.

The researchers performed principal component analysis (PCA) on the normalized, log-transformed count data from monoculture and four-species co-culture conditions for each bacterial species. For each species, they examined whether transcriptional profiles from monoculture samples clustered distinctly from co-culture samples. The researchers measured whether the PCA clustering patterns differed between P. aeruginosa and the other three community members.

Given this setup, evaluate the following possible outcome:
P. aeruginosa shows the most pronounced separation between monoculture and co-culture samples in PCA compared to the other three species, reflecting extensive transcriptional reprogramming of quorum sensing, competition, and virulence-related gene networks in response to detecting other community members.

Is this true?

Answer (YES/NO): NO